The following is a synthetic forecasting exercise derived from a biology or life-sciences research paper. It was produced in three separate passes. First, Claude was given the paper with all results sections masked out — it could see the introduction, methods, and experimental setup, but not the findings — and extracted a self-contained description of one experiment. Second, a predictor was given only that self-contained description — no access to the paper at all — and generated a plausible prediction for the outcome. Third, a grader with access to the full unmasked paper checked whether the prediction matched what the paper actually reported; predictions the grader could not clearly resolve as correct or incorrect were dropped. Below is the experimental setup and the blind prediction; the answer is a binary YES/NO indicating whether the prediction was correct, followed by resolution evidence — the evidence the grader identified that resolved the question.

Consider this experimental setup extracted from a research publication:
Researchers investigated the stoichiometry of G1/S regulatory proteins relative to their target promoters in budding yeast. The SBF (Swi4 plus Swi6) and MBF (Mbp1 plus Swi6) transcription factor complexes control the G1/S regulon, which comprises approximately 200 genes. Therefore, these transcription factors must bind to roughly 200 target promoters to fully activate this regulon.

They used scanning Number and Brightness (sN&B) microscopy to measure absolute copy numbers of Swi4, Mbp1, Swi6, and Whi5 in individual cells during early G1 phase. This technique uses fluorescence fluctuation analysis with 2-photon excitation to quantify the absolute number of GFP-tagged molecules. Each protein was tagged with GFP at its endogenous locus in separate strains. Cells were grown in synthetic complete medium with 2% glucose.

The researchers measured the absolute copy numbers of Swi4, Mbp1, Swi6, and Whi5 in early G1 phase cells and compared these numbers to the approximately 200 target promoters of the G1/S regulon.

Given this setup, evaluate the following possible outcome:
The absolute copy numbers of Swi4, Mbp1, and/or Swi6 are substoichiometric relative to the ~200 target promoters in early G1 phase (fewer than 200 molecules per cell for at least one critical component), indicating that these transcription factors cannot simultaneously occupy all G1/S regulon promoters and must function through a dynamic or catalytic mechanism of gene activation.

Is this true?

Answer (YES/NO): YES